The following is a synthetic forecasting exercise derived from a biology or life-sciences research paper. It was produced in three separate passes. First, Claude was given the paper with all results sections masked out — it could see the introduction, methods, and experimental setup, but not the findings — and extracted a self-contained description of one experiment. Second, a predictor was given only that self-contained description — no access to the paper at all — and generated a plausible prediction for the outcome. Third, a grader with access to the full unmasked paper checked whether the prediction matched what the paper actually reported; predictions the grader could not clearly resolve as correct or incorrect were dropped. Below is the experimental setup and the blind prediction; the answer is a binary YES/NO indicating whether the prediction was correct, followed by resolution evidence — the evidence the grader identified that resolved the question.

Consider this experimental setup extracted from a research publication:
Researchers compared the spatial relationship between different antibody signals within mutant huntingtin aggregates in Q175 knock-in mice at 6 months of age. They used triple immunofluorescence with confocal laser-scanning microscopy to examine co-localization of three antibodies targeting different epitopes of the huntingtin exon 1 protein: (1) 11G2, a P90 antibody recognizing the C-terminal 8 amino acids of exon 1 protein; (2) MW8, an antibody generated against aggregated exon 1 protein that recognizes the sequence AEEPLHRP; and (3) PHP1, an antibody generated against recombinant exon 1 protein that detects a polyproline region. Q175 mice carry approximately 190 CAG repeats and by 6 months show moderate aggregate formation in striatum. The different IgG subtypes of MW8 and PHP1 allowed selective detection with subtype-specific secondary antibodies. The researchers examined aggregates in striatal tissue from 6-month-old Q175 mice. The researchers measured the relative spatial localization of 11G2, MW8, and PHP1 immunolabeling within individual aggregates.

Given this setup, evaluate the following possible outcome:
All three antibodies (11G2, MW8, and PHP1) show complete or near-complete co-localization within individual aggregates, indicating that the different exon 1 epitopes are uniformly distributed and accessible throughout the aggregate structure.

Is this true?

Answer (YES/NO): NO